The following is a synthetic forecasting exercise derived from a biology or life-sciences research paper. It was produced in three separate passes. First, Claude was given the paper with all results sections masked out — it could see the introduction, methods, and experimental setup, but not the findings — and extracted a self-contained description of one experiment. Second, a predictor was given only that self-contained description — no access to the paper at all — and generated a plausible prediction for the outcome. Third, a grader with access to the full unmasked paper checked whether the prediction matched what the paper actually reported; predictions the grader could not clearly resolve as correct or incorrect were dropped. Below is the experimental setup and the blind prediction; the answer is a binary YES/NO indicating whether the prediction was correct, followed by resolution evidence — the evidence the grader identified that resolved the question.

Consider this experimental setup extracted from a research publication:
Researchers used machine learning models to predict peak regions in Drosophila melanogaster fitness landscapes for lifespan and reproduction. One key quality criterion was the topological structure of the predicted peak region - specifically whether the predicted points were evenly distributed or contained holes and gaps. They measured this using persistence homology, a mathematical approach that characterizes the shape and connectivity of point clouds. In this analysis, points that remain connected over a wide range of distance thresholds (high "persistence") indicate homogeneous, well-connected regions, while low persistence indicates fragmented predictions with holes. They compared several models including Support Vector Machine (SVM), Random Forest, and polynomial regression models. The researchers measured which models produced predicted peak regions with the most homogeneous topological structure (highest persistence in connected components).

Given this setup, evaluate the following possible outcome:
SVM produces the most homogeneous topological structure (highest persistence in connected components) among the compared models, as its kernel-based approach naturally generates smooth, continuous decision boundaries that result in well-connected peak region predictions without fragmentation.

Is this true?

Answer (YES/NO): NO